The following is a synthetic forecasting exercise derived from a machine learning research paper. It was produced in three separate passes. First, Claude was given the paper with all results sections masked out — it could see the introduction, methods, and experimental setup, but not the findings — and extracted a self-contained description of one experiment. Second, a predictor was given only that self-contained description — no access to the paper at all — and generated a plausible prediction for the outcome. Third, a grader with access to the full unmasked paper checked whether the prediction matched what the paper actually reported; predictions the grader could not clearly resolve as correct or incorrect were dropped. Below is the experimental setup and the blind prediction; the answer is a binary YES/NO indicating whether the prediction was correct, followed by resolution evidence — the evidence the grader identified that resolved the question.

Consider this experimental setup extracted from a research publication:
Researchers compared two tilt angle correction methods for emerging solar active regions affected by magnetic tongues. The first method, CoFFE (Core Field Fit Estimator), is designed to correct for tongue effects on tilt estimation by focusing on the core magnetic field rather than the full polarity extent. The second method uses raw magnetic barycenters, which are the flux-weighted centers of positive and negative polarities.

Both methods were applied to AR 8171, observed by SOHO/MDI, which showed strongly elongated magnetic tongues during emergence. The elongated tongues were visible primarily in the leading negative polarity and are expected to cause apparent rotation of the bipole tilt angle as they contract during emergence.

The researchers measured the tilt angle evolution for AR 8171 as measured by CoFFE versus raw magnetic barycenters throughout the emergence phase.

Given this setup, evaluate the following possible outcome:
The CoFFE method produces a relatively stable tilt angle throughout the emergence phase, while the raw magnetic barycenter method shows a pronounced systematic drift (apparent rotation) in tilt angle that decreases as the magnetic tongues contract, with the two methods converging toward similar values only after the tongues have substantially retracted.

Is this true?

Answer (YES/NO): NO